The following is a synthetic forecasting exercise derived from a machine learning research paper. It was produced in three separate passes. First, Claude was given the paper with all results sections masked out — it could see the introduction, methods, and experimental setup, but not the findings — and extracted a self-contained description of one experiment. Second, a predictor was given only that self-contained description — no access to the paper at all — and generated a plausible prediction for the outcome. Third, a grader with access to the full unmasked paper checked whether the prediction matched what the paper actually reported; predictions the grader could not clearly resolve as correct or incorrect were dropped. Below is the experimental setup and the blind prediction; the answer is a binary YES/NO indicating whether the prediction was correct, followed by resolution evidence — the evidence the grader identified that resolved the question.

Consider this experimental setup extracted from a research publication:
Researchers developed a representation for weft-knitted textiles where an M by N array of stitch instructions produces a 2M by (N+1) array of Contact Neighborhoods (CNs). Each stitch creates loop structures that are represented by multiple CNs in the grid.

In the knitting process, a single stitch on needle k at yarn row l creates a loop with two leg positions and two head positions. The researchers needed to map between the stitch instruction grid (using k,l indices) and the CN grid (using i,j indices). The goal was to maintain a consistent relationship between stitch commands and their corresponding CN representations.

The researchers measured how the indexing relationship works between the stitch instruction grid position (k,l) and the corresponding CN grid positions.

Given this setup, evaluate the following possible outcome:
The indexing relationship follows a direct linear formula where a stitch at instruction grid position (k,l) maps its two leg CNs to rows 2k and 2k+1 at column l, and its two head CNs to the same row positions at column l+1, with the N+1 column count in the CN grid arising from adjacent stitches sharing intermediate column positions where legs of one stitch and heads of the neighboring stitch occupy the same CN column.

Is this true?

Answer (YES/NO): YES